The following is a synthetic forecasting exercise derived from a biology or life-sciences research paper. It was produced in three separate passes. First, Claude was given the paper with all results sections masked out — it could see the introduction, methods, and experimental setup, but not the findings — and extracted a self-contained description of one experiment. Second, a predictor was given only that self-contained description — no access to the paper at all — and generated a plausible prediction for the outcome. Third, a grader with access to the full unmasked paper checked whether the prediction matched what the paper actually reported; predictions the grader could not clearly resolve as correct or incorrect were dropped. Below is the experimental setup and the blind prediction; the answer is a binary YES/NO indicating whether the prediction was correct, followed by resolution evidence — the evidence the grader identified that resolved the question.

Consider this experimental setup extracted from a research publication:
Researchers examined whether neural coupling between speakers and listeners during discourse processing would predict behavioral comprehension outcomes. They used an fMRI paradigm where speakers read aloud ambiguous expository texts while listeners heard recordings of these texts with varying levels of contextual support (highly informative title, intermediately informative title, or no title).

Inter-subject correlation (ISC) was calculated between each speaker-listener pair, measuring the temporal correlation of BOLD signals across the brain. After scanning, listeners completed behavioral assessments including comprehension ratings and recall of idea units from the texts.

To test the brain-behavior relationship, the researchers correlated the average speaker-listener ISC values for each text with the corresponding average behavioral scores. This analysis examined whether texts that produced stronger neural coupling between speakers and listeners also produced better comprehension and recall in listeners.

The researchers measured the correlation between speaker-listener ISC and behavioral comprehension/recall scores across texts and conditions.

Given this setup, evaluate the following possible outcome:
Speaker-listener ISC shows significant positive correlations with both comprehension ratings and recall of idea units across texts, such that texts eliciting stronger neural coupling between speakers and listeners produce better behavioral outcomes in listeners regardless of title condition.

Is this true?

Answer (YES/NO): NO